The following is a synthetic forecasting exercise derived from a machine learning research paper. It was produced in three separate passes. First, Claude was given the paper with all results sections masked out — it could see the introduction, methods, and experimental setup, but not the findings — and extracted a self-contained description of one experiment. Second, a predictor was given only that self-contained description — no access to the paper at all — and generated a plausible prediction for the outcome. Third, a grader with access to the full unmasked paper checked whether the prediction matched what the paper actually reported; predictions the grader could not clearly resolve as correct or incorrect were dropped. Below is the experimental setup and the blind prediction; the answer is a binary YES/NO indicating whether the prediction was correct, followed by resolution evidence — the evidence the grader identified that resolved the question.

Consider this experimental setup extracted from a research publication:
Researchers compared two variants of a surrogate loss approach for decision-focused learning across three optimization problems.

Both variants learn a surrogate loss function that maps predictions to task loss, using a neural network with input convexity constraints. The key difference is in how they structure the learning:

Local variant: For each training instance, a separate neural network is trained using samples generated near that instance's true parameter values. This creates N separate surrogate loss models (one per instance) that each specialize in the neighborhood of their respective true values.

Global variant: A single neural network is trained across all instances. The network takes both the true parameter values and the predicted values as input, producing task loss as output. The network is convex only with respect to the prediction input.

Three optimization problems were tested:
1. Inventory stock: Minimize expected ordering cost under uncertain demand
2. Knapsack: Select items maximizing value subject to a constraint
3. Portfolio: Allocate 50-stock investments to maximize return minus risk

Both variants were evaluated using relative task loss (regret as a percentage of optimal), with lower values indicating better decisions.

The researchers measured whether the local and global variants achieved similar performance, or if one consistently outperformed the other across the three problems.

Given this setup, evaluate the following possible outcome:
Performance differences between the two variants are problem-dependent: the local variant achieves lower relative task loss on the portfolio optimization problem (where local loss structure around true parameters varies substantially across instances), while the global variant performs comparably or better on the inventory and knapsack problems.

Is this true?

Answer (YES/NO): YES